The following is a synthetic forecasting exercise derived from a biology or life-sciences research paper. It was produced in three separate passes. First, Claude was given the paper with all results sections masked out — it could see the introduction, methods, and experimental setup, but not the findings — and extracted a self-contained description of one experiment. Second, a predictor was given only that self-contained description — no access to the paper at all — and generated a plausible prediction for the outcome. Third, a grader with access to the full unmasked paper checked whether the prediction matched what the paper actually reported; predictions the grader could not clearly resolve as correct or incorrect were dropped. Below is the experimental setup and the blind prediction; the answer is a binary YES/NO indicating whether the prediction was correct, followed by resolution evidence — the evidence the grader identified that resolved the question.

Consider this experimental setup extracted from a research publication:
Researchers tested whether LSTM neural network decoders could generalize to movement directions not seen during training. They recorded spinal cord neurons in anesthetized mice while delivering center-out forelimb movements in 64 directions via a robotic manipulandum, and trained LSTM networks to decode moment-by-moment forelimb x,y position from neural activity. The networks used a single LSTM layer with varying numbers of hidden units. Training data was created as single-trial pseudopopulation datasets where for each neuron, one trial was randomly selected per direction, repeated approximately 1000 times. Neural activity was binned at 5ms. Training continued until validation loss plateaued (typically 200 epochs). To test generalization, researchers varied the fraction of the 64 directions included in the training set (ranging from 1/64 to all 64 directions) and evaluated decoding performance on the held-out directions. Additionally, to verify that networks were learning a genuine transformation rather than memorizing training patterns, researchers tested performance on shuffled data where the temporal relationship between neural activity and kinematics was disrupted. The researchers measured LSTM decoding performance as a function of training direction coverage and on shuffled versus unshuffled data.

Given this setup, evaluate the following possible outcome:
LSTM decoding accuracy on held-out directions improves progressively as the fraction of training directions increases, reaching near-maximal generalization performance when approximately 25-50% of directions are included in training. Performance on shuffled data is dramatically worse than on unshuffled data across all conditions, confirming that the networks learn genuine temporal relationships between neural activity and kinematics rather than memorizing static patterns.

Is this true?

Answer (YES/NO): YES